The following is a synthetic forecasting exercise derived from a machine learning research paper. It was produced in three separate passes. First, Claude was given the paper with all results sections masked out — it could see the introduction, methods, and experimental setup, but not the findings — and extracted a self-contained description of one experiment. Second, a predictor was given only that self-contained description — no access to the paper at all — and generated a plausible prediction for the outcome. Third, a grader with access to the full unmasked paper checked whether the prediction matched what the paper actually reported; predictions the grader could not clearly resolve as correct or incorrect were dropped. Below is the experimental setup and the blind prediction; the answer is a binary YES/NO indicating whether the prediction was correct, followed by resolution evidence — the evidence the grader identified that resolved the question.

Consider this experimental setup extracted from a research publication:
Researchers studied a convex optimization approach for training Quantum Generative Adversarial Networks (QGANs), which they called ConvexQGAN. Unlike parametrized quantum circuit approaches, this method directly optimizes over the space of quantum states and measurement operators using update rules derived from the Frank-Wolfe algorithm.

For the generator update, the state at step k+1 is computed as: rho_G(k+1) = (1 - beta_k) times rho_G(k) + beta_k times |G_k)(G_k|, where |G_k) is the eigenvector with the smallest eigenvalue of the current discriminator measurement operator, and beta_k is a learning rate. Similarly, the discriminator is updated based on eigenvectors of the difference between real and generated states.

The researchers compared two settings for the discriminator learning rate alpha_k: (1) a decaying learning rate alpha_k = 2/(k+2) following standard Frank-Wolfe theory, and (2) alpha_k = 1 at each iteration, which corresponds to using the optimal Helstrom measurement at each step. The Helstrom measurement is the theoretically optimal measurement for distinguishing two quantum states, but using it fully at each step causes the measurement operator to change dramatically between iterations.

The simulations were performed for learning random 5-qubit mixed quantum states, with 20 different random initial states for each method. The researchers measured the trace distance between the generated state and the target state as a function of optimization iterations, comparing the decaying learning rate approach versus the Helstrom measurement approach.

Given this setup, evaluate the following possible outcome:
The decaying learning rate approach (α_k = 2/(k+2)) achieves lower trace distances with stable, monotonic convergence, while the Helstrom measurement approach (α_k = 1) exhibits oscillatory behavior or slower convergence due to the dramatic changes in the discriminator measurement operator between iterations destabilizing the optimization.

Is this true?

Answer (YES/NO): NO